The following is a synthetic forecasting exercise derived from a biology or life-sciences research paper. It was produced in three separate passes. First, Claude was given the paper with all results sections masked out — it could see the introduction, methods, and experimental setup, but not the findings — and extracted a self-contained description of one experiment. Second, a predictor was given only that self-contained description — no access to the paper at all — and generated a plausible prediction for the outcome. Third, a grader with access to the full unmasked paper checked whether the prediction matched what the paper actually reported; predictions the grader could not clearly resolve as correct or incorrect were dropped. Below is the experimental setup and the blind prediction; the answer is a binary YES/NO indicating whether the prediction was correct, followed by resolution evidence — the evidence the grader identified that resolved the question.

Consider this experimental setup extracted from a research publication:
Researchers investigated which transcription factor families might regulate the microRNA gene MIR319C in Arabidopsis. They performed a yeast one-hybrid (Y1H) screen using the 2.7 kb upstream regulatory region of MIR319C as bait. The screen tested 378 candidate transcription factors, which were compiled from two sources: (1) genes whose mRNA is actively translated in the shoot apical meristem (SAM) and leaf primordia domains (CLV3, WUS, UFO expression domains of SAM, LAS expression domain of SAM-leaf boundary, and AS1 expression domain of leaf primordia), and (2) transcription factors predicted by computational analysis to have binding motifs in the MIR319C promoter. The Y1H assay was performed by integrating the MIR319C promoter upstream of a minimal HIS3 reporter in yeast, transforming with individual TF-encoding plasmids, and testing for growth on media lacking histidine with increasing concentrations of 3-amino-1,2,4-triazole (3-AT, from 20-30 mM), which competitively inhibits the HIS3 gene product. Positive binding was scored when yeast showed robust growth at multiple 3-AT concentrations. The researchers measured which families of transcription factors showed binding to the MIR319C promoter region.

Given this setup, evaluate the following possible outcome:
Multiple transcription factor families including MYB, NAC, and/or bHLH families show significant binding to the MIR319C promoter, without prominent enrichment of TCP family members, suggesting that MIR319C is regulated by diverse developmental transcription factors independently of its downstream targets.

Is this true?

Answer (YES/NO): NO